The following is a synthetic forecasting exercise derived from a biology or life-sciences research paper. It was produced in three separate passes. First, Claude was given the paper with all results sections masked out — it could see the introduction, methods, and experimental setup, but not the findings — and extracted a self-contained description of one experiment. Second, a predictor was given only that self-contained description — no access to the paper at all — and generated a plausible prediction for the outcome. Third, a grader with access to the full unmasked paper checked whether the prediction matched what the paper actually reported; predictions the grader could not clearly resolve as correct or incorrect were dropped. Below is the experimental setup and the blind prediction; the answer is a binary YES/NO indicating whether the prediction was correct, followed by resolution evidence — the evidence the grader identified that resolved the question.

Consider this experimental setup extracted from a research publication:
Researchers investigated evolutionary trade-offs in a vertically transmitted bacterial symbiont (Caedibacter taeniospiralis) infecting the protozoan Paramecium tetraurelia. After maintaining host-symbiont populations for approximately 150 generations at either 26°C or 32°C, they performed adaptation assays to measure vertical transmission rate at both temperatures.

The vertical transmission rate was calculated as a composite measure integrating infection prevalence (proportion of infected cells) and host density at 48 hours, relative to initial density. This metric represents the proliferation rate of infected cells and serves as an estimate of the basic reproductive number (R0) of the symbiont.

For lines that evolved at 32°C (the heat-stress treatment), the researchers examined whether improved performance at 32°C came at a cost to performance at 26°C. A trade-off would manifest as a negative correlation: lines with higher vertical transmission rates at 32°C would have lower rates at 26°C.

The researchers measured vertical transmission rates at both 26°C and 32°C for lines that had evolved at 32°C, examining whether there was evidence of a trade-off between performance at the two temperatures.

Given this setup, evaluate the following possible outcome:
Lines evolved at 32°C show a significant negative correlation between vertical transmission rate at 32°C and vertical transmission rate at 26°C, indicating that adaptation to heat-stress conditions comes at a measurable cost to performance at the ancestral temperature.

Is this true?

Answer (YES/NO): NO